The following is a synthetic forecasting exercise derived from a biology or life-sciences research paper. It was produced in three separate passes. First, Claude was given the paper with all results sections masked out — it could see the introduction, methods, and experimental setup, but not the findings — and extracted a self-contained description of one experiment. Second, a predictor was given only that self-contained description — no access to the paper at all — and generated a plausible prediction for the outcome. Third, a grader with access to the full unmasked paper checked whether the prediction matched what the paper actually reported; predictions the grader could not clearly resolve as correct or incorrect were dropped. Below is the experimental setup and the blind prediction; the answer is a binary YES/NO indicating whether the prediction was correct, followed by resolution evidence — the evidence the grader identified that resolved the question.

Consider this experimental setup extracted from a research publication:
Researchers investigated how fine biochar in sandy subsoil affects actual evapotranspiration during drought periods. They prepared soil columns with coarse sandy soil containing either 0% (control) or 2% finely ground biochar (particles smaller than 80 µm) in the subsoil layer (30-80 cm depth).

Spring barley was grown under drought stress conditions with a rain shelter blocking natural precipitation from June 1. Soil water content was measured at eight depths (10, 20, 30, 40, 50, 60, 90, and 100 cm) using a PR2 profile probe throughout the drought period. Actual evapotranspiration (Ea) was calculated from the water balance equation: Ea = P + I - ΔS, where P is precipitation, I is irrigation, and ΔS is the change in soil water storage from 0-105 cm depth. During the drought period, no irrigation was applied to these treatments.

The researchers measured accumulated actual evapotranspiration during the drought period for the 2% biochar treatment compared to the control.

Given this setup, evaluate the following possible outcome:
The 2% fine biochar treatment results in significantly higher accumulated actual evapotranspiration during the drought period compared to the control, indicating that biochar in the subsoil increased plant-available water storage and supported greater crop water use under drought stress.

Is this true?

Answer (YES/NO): NO